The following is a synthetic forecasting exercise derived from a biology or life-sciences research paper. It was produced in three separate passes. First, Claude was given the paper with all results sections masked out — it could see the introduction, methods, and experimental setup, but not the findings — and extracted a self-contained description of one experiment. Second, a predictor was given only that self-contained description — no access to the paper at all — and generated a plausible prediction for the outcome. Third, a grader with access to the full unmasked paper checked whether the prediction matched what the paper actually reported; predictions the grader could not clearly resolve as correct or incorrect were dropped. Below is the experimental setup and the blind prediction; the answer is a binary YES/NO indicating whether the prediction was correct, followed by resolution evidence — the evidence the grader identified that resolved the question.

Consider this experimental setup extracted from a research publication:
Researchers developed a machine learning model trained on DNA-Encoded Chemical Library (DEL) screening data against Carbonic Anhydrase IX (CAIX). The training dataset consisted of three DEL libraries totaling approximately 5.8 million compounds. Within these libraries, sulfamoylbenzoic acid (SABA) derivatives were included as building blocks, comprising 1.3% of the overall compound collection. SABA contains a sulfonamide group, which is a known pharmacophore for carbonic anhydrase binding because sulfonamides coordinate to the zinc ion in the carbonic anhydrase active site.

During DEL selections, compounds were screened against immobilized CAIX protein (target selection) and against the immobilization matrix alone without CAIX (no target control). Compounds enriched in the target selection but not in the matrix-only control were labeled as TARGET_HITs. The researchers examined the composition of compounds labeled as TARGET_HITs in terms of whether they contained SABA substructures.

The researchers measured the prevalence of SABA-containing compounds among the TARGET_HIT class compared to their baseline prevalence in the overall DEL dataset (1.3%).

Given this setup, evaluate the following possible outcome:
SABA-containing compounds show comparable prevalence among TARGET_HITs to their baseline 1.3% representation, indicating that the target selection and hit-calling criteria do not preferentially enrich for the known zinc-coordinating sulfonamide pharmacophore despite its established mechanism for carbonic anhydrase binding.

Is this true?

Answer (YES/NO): NO